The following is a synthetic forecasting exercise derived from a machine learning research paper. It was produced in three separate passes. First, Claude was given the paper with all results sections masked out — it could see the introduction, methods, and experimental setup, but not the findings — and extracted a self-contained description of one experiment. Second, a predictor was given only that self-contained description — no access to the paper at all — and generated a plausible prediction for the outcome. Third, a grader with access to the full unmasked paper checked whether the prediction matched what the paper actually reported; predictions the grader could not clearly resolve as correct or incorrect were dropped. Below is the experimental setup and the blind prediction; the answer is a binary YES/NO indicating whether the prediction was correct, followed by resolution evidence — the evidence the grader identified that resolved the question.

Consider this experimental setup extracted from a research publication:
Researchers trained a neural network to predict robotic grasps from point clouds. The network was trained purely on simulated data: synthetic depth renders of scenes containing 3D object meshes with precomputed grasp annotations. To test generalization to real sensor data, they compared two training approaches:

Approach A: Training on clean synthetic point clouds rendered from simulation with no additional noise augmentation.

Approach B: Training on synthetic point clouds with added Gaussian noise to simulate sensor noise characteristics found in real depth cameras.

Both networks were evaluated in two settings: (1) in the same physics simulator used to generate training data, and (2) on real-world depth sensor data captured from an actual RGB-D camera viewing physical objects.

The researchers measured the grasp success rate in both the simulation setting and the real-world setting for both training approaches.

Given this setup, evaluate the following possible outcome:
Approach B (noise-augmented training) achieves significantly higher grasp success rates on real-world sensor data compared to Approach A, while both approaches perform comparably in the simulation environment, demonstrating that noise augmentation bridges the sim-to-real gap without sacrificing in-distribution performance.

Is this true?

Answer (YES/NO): YES